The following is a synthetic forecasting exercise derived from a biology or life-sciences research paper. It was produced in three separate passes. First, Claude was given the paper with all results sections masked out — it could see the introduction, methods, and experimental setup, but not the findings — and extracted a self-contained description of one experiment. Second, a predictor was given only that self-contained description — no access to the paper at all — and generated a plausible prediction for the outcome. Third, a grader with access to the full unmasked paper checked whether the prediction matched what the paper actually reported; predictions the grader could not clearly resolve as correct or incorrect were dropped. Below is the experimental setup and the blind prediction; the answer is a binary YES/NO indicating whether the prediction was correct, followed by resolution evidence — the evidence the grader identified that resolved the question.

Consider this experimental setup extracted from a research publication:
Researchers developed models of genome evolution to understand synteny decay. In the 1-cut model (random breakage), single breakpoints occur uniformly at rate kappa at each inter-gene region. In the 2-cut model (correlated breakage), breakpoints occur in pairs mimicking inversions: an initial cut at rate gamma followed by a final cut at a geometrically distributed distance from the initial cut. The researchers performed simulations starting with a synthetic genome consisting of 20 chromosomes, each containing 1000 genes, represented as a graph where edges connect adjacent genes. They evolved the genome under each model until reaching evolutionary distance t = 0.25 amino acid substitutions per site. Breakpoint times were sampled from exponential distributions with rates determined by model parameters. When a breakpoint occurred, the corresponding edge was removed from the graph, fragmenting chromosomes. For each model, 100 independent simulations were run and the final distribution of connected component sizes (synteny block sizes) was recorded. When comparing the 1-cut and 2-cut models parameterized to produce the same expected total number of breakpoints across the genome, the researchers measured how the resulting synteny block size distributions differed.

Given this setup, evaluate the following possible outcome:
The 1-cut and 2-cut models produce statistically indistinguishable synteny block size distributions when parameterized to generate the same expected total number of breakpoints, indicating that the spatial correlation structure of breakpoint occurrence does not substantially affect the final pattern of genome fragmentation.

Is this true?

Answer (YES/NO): NO